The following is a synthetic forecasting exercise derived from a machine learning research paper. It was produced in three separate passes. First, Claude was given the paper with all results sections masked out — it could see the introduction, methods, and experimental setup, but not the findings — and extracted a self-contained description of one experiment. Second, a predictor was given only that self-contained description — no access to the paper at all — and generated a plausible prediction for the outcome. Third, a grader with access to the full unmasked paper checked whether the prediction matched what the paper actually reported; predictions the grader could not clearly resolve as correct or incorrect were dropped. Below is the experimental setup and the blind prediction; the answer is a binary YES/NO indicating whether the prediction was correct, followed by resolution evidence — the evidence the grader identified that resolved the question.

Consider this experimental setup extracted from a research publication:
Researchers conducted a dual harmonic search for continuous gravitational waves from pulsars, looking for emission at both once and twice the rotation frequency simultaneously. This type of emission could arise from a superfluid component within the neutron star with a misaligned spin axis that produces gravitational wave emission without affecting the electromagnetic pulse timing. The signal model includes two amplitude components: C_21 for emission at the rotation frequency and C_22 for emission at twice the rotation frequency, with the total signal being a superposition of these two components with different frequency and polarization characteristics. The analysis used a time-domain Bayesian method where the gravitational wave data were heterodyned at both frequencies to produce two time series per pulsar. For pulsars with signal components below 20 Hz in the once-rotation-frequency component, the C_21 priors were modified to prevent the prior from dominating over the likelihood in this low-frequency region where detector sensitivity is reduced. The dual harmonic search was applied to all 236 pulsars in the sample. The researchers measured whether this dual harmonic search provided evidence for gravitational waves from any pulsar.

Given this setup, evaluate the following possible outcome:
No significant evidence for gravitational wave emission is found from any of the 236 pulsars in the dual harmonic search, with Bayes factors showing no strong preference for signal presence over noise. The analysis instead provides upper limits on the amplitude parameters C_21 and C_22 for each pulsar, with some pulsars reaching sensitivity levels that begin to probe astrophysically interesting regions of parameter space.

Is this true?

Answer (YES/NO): YES